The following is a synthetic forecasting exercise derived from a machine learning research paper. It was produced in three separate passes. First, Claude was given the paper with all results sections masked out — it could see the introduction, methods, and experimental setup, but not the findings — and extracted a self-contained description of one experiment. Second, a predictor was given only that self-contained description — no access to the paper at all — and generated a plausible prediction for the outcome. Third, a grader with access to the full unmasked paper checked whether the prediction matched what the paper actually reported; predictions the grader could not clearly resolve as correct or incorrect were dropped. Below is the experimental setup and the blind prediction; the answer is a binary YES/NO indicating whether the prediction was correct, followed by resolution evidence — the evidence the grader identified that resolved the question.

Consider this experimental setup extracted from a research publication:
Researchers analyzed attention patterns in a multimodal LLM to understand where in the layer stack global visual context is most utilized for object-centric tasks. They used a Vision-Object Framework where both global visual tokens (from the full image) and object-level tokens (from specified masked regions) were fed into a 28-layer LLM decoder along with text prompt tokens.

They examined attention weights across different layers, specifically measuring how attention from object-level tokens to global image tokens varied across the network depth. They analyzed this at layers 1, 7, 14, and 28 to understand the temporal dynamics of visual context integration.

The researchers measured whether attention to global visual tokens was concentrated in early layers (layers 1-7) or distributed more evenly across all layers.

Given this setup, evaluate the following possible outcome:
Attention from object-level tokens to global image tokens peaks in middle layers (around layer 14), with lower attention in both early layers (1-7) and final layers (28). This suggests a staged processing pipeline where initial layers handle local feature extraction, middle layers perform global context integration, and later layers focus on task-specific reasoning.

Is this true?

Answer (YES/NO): NO